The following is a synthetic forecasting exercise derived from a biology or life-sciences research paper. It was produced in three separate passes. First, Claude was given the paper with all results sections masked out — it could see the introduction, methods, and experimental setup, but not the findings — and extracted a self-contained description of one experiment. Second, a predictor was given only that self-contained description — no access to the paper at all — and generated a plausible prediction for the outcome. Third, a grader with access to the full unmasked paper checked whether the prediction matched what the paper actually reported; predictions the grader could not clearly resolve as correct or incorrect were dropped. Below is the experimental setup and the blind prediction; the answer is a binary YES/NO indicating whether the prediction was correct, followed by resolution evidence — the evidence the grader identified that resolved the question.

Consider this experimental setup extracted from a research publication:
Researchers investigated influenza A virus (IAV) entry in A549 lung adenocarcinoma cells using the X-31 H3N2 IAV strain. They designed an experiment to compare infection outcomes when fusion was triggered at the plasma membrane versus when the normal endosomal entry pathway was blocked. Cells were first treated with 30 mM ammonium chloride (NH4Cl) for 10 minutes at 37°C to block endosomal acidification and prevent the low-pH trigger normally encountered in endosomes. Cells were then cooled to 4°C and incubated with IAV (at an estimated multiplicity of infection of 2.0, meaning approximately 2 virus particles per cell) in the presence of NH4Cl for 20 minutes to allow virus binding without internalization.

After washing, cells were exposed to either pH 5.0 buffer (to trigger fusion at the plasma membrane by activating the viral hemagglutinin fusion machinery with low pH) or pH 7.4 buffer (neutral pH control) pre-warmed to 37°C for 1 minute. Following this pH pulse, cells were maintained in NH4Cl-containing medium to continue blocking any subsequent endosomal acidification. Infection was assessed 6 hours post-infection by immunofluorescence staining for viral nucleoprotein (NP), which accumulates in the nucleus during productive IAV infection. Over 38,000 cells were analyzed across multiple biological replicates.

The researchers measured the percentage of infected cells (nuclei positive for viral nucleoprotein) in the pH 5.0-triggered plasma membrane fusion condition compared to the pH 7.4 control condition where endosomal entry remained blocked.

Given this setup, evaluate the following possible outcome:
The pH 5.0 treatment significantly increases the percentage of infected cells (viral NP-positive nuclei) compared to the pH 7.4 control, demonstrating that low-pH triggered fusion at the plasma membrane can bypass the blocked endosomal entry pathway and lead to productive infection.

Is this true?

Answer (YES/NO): YES